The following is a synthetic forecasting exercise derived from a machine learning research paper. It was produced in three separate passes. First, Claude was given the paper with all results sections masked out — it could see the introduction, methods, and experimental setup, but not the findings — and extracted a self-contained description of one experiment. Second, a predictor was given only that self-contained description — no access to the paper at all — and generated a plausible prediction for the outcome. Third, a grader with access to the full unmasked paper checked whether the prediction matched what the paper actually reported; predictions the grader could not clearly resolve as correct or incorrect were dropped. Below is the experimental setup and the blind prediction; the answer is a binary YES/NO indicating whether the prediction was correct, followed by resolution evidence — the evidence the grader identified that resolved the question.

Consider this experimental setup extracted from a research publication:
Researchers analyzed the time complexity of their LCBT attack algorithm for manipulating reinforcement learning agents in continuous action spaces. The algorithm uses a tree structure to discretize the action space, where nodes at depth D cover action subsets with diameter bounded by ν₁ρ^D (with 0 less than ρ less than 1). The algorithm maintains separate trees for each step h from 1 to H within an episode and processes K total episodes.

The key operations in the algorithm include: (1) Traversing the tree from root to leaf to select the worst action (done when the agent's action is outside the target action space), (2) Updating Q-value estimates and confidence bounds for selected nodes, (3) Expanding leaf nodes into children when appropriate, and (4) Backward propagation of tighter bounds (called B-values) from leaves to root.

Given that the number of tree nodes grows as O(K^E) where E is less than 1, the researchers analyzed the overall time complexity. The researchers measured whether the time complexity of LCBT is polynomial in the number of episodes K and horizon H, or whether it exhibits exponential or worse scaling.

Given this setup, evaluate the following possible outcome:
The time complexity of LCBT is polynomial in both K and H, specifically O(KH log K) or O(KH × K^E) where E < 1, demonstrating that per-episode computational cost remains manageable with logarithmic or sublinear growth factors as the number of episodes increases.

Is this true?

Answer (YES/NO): NO